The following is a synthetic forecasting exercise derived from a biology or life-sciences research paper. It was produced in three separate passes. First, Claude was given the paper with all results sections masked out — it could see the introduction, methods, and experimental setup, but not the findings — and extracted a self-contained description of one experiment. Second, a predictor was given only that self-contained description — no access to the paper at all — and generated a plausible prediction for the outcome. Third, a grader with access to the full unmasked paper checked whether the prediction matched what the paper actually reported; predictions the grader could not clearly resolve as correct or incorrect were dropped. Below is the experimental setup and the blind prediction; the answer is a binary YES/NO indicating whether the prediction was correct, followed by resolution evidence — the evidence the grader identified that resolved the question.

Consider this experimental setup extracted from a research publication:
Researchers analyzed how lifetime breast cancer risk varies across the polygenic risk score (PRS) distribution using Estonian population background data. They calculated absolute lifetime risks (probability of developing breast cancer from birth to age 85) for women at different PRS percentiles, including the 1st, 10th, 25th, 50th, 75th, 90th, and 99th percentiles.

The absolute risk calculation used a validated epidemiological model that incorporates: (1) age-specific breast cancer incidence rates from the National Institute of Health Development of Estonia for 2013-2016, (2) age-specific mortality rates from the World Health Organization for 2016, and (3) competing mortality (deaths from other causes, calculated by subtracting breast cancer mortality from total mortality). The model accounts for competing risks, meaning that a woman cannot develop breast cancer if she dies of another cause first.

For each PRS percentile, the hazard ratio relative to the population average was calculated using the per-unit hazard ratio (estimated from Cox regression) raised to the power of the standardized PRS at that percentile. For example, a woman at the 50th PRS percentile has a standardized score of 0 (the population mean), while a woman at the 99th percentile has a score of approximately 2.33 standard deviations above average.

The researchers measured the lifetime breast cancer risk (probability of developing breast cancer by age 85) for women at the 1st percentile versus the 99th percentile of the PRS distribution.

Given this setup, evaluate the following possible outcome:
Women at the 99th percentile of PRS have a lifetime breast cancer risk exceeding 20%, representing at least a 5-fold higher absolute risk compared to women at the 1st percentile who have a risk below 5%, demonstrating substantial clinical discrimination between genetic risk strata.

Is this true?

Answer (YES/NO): NO